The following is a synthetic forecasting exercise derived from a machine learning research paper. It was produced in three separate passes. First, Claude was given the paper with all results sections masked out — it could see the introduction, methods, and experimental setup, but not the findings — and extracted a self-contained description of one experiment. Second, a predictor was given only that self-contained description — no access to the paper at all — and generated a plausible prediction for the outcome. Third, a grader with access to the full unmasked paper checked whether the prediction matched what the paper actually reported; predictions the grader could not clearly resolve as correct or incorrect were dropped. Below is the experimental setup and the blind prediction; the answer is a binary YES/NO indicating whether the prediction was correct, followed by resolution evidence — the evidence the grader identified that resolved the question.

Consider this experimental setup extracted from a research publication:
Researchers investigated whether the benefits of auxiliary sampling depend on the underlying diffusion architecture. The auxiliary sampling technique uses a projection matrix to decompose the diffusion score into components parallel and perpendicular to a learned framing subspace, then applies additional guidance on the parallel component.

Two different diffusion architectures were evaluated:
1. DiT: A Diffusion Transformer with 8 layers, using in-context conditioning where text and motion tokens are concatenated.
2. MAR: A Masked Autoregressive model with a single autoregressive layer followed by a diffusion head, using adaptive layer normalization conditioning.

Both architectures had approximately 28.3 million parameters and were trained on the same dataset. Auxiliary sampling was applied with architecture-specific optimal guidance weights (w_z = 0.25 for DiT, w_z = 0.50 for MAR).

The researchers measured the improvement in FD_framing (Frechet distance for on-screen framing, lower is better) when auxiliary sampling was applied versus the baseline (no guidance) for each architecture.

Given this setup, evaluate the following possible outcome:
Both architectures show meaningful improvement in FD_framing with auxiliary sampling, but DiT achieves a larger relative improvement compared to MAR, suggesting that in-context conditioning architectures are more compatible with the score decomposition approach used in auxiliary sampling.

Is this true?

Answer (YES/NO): NO